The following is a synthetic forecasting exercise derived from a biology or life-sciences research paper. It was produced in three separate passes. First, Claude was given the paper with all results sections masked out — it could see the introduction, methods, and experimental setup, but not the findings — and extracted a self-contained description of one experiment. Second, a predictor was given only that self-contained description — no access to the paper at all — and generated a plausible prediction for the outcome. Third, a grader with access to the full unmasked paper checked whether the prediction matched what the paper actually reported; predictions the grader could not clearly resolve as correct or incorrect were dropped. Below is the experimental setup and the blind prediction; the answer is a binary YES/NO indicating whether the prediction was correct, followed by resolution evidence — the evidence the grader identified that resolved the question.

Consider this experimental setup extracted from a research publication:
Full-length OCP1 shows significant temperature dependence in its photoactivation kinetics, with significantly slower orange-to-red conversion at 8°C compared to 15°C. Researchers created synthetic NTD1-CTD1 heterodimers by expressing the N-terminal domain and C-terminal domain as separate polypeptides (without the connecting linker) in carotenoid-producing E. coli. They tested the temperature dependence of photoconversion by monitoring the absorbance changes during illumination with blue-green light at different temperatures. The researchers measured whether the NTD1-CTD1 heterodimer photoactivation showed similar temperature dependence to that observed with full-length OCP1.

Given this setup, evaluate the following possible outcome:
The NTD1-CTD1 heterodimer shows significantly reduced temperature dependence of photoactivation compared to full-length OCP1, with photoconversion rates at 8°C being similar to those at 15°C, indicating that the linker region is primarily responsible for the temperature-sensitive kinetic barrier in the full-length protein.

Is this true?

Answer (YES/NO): YES